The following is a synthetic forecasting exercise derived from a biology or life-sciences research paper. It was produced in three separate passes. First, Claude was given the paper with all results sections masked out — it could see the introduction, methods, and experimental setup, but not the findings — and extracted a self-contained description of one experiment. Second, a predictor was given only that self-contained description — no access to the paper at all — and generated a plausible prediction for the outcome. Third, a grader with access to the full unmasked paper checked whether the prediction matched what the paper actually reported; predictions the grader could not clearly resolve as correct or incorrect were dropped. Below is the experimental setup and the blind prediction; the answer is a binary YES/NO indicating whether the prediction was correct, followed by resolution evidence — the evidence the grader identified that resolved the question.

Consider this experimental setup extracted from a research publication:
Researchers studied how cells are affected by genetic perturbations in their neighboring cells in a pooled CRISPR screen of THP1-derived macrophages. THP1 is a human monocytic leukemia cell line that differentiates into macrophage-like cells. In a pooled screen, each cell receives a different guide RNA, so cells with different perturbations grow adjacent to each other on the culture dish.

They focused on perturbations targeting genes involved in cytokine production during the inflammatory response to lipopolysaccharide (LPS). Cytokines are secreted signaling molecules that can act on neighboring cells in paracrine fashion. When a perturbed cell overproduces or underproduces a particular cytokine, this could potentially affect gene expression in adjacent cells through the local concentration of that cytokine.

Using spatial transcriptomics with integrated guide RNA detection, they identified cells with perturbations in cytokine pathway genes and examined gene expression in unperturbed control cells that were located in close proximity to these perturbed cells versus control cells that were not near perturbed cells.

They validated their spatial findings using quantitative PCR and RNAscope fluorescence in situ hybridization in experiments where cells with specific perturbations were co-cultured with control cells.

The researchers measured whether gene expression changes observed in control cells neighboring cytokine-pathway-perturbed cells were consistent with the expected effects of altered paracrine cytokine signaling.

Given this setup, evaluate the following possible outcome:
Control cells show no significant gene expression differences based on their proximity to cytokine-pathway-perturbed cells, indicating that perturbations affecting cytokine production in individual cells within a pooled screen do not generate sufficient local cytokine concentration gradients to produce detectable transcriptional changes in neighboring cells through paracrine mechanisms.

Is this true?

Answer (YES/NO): NO